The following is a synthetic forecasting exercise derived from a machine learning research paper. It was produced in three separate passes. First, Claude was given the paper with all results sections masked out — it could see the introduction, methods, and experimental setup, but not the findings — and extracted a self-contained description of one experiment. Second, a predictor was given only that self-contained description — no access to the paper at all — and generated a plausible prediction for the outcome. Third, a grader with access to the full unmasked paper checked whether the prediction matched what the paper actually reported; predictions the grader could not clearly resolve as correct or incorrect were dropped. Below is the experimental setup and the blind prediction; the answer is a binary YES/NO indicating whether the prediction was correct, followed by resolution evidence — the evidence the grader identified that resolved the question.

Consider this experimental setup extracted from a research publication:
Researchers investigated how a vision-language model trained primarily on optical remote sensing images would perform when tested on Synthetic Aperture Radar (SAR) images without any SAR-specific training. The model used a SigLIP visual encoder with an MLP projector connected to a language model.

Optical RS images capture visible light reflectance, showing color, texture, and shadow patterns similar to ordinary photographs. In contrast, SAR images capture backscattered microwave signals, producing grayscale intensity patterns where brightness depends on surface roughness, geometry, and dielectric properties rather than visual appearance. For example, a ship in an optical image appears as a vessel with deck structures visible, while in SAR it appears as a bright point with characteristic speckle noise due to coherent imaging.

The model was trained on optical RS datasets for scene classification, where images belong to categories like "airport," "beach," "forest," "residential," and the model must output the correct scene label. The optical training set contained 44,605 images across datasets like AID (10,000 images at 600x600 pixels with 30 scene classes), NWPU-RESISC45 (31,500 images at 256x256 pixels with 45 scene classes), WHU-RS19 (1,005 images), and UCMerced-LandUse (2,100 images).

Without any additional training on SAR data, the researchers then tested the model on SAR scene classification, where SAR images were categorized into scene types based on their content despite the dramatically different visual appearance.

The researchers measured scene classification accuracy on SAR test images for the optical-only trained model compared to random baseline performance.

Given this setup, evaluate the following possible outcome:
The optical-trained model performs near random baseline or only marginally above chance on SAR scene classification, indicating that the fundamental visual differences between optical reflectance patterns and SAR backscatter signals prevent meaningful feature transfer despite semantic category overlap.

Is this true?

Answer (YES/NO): YES